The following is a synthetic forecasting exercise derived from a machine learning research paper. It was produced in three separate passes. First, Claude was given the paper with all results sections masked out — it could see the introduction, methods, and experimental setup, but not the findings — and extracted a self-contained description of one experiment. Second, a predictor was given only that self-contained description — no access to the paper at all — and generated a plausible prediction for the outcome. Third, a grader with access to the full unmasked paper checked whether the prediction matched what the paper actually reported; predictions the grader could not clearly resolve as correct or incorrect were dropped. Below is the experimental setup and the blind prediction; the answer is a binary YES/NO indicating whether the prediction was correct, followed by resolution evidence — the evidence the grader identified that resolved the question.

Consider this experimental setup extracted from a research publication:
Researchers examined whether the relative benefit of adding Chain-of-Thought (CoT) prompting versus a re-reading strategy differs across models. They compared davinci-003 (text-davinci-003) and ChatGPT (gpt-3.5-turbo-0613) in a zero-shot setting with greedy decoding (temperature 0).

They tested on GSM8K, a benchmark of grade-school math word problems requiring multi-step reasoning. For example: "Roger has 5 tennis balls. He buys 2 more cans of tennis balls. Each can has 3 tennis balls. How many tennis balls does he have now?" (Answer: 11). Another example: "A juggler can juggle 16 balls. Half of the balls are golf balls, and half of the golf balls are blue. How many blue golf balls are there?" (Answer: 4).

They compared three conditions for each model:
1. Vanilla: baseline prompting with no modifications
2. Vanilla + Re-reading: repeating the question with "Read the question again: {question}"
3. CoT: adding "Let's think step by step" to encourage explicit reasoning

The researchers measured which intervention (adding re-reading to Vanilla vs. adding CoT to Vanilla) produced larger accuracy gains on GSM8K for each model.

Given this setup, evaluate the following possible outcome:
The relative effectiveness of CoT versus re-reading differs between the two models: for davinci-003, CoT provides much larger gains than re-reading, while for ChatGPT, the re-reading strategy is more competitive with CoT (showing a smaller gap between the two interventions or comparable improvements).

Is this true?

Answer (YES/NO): YES